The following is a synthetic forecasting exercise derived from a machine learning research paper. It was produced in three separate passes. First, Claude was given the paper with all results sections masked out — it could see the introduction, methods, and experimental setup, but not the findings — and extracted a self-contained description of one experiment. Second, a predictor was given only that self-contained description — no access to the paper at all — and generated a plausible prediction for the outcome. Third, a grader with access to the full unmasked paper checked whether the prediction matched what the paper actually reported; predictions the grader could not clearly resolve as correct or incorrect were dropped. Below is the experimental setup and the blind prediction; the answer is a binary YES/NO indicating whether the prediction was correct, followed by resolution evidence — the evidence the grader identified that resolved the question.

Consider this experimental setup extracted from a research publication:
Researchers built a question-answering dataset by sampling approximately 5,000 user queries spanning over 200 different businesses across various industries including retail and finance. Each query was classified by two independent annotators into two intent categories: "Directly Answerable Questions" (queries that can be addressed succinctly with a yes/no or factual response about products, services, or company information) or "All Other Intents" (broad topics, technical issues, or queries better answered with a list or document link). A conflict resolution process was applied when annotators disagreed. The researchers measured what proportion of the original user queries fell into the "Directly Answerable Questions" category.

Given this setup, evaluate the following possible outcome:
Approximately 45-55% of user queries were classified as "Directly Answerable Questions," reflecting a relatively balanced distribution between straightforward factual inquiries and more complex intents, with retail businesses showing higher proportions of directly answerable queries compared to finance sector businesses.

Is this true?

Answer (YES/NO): NO